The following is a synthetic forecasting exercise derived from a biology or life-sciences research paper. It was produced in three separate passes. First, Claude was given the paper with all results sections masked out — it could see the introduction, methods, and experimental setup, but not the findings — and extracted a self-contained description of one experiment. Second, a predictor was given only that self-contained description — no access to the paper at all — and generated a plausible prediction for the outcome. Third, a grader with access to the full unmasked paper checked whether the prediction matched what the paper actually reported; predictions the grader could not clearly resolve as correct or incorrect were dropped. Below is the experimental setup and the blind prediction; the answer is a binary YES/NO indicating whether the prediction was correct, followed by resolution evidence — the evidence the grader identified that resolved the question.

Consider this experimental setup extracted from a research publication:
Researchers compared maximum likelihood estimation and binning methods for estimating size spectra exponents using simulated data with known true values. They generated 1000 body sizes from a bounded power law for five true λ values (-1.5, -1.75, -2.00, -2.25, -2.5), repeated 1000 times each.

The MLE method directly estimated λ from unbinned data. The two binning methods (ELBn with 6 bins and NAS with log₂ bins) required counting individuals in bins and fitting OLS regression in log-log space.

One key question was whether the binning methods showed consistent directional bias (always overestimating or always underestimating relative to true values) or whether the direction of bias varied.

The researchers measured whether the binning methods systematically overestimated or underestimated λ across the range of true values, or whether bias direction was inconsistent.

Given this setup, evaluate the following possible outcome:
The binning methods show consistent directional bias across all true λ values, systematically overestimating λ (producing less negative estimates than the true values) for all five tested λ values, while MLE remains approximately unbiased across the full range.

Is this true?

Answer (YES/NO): NO